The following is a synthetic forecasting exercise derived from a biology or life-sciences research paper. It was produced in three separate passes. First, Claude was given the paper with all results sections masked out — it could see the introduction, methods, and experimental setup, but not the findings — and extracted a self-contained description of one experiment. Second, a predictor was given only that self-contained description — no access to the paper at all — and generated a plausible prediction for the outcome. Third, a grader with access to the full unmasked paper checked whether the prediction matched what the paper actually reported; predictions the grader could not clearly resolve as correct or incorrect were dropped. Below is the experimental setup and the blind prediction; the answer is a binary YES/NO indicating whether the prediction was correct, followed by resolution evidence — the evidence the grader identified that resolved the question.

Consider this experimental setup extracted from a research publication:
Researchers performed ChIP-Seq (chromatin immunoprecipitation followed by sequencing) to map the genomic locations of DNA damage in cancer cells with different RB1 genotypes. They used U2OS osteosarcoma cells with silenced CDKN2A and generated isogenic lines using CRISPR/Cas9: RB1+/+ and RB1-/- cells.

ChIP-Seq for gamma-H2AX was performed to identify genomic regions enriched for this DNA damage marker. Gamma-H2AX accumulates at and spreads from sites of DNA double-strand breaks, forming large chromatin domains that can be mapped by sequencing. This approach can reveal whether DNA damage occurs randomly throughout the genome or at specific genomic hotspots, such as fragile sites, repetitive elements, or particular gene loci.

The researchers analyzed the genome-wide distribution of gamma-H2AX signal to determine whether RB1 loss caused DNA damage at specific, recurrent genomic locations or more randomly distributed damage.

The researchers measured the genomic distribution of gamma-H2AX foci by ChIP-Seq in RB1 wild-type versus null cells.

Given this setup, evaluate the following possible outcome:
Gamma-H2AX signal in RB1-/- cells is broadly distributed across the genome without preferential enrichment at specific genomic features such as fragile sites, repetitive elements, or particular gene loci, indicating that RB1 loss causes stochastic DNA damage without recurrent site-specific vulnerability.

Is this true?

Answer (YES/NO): YES